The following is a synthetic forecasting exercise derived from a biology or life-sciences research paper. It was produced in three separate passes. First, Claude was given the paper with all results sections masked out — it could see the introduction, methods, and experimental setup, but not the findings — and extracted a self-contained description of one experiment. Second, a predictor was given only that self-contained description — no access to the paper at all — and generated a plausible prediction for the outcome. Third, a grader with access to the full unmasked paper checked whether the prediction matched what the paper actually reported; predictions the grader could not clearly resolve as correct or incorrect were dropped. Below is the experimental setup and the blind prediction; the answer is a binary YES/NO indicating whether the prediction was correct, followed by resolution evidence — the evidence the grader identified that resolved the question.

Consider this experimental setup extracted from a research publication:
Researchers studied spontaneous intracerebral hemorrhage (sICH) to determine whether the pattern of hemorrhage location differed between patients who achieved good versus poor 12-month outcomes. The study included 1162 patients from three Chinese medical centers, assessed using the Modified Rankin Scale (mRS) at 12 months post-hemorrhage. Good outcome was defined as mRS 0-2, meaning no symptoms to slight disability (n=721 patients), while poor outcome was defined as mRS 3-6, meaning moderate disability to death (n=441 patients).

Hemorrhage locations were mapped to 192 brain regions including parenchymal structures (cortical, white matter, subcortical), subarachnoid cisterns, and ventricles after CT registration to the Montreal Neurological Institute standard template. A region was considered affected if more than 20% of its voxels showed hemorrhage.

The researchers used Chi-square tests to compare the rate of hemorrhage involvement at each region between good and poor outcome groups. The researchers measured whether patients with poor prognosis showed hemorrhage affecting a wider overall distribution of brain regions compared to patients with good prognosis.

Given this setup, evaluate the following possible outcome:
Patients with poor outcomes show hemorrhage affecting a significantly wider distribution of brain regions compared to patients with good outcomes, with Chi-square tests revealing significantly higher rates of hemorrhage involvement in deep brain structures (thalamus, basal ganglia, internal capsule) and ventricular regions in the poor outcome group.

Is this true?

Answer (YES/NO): NO